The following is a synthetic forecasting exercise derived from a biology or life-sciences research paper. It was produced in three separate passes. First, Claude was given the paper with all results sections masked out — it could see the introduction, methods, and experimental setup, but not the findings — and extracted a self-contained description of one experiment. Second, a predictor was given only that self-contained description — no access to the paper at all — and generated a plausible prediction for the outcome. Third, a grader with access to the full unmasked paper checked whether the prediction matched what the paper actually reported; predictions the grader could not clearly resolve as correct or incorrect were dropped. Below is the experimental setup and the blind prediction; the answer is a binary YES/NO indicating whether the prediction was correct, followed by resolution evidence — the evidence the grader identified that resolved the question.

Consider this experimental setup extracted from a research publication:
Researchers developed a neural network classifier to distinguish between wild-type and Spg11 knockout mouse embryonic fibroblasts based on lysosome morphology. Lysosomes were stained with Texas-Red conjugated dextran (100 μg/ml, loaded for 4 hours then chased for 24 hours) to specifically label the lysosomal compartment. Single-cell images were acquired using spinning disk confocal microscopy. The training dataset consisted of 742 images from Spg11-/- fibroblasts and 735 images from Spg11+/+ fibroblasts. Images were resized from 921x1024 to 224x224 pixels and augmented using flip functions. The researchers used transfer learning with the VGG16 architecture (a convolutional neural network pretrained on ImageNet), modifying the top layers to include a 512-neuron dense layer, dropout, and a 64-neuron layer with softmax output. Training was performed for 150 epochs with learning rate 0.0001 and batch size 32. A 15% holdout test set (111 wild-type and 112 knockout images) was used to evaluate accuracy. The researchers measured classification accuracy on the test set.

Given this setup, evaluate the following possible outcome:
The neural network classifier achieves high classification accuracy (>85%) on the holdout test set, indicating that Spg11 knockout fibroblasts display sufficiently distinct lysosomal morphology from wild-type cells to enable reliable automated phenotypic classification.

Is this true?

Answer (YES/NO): NO